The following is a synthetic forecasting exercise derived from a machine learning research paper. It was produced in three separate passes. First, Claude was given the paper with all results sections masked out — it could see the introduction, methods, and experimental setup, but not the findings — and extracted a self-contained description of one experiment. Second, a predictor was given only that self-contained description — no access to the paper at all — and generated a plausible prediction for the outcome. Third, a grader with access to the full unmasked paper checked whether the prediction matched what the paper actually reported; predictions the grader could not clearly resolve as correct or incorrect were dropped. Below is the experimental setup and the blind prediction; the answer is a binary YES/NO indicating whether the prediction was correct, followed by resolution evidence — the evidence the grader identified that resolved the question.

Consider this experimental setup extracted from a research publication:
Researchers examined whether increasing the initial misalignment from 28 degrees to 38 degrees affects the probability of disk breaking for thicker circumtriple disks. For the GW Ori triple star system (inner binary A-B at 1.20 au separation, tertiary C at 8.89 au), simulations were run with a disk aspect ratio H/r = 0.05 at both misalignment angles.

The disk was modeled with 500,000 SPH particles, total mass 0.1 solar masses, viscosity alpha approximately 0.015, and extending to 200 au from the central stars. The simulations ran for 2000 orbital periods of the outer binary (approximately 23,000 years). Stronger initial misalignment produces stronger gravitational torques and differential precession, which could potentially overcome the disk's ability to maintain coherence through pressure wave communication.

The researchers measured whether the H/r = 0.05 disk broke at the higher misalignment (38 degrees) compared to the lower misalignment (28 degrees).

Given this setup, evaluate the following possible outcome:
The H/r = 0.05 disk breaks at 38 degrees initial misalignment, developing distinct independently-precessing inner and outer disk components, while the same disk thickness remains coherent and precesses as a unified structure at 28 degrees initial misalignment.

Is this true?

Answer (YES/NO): NO